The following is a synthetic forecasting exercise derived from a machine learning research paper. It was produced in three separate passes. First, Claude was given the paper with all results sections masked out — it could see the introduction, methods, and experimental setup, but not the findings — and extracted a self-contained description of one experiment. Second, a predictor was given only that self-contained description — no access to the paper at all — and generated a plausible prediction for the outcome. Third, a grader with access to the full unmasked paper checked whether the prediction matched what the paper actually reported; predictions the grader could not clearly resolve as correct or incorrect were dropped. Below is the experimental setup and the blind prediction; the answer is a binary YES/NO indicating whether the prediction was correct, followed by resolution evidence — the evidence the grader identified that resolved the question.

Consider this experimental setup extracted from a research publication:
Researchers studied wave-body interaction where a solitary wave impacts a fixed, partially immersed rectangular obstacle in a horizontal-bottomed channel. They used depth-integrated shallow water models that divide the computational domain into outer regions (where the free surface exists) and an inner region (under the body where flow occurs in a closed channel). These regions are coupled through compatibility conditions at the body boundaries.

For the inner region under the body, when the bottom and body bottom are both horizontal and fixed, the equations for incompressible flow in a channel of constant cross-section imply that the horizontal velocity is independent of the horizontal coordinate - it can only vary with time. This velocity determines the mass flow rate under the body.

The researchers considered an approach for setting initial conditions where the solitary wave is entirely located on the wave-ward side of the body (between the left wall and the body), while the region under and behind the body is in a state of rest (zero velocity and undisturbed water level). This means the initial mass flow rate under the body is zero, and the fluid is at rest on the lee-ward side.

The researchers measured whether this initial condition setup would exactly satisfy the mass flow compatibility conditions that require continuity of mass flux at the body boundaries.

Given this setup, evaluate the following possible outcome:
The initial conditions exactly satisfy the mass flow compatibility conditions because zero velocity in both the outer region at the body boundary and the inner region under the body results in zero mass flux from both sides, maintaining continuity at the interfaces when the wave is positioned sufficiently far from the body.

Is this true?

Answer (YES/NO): NO